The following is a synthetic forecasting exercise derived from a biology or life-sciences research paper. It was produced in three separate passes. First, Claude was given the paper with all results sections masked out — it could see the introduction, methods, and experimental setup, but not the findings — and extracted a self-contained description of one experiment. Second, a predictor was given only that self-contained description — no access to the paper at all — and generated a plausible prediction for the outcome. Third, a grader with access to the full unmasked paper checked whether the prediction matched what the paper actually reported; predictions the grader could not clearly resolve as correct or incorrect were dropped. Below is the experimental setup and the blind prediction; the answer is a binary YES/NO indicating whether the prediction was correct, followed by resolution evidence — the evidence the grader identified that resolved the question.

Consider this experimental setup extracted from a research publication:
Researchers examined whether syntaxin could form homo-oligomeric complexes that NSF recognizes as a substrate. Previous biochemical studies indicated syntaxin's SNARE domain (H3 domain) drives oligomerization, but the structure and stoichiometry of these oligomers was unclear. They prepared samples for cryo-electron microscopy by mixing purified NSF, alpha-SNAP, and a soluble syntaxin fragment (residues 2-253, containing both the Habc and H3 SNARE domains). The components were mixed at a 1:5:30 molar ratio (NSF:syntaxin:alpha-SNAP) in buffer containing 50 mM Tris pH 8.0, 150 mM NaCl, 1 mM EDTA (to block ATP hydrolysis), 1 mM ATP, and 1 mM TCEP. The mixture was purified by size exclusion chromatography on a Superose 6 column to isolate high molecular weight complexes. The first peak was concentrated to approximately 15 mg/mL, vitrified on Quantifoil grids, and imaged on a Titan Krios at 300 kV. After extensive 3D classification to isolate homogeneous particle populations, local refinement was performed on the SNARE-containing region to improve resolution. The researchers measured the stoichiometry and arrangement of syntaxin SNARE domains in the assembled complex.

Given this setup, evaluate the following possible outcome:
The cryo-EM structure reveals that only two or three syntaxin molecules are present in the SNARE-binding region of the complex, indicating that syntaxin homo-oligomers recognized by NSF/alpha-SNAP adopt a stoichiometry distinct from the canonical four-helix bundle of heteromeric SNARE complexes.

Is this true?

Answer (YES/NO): NO